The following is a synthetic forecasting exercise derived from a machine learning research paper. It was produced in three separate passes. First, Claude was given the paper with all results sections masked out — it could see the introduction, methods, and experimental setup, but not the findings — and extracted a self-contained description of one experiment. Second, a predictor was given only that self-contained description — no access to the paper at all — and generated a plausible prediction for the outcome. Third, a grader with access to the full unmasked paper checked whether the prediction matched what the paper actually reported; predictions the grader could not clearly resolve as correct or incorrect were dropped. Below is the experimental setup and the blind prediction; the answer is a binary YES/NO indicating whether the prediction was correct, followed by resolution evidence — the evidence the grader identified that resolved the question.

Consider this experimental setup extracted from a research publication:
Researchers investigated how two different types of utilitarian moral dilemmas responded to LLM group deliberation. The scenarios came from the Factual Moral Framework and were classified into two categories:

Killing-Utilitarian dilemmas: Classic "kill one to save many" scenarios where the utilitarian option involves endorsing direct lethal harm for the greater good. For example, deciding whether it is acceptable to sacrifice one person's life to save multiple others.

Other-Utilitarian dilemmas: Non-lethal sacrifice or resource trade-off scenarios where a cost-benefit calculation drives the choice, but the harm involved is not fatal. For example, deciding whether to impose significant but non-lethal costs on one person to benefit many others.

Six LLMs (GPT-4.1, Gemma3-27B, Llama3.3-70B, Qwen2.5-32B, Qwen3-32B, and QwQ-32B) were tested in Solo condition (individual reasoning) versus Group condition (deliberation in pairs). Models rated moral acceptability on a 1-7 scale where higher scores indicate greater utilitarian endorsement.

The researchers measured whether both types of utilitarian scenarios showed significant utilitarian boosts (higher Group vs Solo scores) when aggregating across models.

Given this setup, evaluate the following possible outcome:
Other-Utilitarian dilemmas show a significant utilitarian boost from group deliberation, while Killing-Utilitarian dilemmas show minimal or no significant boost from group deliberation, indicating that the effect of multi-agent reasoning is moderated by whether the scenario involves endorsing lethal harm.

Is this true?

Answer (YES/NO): NO